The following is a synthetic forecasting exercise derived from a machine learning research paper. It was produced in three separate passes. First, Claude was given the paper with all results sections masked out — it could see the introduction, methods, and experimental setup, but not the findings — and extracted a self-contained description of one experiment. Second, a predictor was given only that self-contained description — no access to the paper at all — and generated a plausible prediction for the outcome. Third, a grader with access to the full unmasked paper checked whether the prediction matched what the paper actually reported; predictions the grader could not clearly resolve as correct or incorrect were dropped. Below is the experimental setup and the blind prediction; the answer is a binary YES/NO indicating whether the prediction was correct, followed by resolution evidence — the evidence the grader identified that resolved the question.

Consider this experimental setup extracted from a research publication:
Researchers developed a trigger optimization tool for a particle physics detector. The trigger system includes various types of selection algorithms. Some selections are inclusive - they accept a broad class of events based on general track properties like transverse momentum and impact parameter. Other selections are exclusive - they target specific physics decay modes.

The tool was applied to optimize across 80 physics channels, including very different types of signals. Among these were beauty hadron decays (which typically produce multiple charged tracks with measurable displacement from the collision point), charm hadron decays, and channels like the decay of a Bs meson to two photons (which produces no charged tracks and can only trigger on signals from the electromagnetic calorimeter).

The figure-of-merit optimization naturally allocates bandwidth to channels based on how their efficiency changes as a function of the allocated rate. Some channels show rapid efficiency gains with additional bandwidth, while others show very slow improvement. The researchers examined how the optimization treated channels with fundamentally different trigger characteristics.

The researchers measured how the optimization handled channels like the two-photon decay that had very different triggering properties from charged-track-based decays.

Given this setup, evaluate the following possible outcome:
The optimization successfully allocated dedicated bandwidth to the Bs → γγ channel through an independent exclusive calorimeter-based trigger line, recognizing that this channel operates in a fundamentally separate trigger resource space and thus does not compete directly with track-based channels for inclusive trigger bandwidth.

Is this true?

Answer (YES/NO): NO